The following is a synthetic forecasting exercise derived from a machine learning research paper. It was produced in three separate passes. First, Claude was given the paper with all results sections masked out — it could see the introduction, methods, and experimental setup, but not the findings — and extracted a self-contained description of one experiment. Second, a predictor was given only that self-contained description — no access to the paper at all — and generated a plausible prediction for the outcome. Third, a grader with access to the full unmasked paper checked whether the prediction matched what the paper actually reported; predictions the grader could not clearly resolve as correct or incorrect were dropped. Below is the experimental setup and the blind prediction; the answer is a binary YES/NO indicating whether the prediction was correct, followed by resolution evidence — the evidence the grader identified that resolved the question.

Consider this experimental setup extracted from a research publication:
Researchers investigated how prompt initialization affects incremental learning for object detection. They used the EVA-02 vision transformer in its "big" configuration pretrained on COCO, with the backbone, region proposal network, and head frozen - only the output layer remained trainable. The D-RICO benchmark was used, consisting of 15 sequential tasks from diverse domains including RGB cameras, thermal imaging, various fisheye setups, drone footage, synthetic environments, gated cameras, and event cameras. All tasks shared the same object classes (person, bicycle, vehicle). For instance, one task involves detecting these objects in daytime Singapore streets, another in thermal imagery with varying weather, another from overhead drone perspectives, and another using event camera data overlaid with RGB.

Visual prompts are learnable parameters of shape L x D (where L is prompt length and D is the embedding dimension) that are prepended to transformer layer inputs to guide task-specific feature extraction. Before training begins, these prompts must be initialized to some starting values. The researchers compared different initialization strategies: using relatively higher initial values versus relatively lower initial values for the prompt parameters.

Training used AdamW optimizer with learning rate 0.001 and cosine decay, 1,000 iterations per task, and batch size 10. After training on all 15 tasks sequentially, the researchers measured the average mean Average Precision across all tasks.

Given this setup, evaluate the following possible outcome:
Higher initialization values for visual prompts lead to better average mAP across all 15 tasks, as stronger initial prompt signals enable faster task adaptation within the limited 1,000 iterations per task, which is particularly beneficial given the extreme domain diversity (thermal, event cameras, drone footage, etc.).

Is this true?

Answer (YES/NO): NO